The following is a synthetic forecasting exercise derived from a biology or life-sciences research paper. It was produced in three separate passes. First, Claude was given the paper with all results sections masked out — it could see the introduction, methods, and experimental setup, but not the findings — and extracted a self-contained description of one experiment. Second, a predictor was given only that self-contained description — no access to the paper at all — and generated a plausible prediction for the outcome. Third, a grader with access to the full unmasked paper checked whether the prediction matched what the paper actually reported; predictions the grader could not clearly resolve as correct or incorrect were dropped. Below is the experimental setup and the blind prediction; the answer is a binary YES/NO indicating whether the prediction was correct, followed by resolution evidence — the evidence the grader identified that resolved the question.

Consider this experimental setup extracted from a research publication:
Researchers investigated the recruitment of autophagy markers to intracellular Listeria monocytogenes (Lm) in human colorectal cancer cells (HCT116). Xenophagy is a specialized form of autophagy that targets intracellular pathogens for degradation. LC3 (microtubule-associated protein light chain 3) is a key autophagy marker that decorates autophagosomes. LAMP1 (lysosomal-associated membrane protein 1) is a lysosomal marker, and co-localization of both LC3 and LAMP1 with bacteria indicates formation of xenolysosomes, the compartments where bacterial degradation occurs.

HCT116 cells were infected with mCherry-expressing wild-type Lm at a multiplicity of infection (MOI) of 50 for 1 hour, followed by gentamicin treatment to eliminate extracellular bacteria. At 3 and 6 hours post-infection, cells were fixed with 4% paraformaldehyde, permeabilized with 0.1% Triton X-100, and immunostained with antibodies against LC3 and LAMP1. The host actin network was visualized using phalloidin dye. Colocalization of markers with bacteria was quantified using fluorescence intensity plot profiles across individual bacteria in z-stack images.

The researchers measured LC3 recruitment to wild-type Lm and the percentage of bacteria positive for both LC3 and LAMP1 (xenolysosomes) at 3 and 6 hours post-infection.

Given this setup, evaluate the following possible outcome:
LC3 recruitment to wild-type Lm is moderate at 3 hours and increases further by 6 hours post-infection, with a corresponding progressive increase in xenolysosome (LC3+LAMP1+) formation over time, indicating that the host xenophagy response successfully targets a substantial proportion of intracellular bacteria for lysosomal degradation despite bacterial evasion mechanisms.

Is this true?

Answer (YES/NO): NO